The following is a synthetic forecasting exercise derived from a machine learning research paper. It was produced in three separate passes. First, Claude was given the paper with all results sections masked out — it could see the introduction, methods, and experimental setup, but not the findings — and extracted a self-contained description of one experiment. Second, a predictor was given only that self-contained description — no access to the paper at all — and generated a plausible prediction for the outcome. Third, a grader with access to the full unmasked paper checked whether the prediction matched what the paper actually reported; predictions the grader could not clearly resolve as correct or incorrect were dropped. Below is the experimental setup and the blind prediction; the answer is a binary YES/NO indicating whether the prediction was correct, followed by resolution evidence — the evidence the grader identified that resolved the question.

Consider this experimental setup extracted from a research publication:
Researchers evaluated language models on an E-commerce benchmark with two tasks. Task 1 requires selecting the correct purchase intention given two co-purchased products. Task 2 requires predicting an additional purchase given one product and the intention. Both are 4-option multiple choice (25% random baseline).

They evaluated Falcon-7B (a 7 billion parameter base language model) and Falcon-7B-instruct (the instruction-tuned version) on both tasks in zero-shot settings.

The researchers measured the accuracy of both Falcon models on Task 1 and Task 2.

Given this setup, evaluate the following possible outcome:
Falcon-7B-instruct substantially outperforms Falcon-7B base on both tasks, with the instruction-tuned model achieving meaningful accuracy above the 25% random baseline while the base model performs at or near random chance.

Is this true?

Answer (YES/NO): NO